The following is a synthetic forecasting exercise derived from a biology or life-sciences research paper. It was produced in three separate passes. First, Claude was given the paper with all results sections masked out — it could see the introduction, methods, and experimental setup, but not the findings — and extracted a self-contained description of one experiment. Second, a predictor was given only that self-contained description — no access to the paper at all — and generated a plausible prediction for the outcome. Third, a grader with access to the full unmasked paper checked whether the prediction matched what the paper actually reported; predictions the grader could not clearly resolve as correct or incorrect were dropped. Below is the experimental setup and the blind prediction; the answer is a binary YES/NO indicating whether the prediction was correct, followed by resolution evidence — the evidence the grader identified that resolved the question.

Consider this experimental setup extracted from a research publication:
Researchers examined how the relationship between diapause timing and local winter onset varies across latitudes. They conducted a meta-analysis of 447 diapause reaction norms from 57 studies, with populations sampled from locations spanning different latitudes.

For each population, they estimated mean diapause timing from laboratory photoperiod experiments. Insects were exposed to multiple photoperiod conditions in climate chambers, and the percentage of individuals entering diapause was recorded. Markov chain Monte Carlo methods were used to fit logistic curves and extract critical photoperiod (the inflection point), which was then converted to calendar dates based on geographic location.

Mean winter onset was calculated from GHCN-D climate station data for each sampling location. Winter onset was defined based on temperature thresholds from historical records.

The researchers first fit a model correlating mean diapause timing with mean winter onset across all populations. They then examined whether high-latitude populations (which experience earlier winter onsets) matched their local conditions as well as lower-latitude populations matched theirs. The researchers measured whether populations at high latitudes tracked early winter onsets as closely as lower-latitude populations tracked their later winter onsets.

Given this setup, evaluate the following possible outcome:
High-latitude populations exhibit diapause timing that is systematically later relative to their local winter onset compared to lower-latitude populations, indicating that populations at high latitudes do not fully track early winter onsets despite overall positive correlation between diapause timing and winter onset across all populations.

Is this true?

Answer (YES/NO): YES